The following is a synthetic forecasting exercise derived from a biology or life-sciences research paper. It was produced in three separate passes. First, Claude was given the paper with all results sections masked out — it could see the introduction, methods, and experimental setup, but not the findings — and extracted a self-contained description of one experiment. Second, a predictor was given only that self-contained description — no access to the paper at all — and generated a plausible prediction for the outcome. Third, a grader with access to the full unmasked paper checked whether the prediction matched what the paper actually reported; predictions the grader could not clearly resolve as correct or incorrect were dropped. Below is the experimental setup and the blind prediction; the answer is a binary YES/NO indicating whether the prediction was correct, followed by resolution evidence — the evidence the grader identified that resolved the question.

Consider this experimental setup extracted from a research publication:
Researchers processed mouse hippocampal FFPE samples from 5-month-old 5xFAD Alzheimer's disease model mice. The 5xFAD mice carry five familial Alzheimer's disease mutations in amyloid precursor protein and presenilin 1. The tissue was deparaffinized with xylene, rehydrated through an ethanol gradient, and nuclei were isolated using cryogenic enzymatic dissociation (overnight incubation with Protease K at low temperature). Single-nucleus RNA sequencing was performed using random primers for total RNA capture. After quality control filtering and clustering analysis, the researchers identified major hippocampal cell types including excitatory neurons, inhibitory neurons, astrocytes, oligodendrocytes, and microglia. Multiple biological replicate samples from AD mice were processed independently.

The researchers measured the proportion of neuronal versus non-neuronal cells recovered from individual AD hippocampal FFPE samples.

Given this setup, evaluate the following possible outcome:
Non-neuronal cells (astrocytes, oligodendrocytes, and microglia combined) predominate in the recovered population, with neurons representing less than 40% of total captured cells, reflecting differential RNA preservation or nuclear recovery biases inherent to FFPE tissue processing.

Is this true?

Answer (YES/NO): NO